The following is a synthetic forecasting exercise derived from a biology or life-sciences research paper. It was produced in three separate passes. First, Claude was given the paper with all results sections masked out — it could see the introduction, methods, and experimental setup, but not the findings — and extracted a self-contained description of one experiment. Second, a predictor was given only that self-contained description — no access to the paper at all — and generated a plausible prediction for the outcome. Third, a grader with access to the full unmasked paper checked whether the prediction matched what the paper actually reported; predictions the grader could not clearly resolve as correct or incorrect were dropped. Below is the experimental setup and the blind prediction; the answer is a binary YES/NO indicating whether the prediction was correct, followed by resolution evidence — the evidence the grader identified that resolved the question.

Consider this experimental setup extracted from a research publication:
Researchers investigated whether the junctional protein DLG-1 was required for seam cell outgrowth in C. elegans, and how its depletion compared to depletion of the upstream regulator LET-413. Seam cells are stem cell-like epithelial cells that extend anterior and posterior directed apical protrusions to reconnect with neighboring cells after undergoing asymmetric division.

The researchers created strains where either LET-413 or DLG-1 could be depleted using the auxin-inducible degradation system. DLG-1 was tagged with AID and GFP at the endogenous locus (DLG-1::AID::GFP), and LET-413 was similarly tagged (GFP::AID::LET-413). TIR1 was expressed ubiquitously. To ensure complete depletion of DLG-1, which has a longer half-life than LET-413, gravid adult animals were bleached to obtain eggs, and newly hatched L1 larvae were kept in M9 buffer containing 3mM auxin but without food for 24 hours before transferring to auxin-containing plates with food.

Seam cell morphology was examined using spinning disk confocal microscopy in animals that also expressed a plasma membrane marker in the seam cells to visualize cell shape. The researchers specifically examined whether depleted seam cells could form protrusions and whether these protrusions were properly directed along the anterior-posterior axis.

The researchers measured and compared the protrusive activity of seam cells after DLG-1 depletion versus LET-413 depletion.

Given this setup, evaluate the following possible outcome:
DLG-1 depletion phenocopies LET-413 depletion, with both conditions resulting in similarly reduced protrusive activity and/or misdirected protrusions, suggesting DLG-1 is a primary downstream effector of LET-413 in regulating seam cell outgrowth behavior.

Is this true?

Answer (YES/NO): NO